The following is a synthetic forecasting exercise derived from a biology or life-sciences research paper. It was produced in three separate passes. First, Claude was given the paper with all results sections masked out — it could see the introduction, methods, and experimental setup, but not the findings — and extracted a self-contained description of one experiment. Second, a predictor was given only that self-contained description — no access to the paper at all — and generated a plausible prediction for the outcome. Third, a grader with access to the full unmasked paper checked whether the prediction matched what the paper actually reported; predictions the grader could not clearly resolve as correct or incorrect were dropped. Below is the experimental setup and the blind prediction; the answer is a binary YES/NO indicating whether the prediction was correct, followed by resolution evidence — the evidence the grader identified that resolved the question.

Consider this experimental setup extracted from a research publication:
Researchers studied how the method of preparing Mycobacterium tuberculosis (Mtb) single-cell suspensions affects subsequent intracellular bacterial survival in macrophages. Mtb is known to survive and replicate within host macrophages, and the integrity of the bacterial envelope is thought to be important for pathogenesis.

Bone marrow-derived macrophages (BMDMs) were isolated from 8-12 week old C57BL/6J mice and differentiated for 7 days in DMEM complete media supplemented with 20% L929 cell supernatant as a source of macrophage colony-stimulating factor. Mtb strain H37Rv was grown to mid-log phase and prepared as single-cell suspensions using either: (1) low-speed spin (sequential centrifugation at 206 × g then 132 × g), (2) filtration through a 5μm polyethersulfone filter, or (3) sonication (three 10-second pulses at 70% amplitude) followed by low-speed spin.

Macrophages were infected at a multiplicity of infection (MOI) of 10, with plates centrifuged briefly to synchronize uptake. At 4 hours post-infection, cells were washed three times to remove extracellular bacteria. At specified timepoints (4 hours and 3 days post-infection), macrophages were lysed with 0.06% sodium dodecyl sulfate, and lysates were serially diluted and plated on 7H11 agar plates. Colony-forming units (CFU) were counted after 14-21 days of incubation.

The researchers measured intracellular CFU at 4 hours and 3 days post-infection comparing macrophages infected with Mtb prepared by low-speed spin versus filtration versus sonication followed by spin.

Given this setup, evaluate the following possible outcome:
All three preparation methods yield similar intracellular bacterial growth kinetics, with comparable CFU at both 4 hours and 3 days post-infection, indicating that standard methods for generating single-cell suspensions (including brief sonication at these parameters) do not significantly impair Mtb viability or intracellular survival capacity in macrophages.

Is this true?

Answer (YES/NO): NO